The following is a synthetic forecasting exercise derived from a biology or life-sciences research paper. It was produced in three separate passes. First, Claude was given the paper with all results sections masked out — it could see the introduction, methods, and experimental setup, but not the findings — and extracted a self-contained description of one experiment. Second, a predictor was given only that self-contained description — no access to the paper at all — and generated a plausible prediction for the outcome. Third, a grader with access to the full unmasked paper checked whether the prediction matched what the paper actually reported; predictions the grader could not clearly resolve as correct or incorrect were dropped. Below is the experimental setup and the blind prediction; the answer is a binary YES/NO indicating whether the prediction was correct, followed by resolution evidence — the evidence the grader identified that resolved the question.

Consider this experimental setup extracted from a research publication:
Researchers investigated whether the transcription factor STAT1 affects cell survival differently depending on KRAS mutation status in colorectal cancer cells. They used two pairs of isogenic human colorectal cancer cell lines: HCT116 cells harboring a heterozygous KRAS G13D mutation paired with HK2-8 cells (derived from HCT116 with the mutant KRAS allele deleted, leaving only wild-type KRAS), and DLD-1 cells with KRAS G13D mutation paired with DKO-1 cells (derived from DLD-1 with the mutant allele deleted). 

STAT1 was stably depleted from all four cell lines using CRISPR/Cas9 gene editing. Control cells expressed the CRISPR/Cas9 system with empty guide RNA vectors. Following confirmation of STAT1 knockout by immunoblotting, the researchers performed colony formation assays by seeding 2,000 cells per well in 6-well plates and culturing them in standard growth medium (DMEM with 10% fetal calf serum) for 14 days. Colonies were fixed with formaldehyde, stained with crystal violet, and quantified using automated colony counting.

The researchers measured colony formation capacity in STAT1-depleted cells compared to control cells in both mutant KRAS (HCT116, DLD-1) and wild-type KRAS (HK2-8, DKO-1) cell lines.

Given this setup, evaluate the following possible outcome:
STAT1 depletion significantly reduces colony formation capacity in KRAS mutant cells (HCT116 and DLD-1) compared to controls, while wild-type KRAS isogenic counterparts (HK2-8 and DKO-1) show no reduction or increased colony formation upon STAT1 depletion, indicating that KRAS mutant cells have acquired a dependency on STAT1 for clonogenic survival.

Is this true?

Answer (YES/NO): YES